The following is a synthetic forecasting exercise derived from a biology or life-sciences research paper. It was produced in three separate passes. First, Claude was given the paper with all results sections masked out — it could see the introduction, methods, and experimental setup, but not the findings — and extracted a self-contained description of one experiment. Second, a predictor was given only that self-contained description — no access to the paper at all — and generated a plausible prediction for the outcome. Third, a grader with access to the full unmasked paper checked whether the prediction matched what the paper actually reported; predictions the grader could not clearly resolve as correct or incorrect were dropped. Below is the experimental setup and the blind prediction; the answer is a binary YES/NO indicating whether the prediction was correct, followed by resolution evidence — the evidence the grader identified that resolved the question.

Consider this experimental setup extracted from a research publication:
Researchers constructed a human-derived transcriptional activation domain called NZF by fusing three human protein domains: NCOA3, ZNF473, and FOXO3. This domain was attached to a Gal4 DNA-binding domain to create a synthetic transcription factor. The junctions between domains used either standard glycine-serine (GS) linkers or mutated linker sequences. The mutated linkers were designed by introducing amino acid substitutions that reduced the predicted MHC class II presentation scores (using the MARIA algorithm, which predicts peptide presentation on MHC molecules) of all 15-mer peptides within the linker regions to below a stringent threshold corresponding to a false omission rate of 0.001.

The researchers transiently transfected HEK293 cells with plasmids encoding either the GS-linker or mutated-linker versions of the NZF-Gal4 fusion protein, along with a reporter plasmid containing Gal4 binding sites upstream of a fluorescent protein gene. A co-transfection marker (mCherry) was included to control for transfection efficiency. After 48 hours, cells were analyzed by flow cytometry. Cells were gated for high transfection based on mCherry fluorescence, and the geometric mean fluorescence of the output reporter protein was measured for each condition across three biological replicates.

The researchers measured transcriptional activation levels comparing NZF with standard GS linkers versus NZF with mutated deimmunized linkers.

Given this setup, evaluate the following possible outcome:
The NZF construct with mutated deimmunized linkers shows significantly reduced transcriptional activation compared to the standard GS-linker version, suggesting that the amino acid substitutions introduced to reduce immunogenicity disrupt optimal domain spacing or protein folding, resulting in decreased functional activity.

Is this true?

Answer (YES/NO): NO